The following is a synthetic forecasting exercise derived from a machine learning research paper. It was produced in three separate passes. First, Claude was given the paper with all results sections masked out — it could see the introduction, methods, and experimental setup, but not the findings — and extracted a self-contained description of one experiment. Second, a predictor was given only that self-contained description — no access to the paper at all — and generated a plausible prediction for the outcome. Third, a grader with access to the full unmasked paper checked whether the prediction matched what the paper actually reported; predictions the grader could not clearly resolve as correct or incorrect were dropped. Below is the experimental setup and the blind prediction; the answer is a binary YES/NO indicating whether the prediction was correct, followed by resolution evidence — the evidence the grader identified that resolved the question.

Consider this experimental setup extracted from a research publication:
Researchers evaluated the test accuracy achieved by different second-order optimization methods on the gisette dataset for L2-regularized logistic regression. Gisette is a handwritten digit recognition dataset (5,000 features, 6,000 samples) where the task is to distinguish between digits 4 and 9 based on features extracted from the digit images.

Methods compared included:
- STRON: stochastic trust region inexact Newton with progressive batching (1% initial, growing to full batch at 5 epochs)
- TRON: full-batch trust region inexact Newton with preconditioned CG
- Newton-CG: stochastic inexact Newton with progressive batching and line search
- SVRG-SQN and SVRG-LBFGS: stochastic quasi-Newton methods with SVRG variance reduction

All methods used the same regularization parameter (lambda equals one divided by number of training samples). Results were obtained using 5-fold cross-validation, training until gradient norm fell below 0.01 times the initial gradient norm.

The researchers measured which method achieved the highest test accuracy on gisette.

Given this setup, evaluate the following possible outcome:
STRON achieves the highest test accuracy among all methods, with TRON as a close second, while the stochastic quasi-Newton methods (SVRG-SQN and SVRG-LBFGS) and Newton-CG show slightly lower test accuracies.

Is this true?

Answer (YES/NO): NO